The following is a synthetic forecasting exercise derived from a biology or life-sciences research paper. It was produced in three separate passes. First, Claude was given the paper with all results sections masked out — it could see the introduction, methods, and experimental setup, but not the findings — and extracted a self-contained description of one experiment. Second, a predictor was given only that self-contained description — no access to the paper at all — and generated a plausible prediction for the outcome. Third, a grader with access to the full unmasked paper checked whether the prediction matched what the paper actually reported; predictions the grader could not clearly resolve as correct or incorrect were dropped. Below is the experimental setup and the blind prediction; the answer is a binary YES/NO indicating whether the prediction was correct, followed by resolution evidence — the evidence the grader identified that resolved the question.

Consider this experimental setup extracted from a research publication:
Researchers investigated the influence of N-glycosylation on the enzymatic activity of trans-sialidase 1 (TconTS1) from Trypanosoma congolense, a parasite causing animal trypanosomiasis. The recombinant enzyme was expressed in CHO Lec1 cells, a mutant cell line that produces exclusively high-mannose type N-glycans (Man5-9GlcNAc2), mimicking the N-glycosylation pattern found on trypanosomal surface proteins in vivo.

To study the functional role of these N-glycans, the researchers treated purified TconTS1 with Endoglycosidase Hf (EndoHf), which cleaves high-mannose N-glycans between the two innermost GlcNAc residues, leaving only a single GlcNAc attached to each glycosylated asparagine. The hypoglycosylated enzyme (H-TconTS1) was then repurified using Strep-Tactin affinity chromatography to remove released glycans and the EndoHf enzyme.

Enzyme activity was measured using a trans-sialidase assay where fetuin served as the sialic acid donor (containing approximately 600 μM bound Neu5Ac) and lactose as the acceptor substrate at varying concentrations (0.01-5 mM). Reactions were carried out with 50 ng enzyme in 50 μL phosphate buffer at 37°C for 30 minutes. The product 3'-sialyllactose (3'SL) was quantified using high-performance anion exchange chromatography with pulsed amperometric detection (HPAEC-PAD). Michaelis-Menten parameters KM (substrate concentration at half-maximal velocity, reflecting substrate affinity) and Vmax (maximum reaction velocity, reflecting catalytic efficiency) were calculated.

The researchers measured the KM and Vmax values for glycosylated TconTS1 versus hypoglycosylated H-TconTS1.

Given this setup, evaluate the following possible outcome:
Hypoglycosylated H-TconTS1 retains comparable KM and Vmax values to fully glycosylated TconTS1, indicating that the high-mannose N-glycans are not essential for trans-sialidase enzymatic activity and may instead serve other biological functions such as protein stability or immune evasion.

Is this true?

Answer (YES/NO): NO